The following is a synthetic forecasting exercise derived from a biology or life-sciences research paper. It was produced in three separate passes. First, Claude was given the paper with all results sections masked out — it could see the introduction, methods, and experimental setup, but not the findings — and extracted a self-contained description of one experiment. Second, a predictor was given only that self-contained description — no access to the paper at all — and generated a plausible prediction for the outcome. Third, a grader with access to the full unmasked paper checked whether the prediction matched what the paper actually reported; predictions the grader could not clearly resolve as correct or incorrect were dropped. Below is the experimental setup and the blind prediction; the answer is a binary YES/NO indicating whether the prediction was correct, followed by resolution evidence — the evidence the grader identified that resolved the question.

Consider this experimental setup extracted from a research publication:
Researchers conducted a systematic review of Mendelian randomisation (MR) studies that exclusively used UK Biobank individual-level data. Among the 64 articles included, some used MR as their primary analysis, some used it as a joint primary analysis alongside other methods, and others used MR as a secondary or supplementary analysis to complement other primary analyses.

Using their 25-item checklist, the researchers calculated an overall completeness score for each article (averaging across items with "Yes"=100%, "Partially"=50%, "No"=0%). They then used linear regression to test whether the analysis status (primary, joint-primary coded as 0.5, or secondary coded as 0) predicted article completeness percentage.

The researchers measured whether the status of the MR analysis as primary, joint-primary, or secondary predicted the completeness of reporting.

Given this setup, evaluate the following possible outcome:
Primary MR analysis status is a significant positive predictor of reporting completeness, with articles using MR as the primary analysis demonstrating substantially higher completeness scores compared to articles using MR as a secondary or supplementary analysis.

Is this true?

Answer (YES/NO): YES